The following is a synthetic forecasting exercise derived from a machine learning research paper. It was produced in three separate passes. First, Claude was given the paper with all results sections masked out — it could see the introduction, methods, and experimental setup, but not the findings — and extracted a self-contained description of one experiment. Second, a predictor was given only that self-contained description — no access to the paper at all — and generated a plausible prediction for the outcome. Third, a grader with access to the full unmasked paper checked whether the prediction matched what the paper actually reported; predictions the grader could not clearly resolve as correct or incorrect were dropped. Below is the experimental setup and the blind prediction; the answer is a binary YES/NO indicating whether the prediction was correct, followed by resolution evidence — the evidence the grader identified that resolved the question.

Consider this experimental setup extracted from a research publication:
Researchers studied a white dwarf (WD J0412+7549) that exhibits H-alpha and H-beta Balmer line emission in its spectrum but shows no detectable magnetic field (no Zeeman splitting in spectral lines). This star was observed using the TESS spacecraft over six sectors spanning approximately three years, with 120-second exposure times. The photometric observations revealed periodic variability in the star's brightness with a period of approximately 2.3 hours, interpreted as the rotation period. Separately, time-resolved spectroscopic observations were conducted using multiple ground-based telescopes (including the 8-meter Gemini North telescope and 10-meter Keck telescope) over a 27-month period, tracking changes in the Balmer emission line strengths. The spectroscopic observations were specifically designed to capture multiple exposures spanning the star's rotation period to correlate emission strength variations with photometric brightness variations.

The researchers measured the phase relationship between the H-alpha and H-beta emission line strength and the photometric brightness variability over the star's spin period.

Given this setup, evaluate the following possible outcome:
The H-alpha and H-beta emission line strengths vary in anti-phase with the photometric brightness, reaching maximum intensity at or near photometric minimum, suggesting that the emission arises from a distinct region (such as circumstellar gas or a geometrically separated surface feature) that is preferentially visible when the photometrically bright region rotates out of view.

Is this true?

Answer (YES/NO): YES